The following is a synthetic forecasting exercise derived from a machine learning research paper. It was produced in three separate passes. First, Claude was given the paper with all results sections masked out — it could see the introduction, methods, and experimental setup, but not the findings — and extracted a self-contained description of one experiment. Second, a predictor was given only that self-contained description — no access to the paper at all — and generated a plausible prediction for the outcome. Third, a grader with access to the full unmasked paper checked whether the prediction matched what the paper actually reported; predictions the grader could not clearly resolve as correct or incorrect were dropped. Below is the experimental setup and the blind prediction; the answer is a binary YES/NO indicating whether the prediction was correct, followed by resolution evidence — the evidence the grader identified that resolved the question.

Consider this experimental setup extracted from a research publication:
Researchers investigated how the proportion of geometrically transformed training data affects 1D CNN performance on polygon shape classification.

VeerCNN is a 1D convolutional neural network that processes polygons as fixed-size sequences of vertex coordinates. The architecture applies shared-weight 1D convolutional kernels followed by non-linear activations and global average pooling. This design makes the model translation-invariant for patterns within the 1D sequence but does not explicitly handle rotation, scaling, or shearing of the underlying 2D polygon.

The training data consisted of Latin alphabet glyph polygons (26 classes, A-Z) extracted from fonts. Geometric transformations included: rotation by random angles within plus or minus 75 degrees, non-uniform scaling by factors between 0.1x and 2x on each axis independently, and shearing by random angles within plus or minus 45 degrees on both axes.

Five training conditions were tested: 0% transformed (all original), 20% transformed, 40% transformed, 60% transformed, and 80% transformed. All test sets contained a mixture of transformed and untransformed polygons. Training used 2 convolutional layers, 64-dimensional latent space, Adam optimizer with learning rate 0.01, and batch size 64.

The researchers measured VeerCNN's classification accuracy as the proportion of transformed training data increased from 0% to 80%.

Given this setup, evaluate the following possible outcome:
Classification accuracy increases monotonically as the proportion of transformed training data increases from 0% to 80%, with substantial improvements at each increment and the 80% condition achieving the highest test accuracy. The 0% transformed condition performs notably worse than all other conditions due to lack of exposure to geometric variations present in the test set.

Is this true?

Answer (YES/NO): NO